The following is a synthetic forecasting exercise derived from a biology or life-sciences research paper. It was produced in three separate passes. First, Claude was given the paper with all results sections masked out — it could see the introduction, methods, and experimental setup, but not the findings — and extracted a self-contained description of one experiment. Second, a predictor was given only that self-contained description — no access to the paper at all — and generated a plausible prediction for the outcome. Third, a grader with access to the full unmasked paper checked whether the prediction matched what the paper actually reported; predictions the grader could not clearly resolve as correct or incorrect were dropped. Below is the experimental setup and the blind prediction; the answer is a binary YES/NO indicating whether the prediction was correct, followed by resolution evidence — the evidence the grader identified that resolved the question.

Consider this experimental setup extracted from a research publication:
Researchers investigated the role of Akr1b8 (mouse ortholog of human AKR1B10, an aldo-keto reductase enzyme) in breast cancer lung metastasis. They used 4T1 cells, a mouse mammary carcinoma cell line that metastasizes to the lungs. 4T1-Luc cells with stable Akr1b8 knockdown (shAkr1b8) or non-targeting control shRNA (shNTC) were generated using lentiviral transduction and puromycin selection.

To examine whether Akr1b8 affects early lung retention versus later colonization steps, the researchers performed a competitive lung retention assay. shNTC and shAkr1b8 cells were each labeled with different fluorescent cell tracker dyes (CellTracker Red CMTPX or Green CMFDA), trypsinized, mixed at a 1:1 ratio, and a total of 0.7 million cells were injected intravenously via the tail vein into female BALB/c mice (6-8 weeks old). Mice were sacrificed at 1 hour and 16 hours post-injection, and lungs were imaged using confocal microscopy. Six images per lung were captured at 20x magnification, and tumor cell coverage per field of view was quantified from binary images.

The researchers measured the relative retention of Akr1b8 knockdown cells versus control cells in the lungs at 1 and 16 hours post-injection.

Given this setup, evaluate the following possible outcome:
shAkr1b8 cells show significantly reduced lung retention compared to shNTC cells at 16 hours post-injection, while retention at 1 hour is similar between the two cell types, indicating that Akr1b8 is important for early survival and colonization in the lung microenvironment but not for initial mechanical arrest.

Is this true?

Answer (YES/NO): NO